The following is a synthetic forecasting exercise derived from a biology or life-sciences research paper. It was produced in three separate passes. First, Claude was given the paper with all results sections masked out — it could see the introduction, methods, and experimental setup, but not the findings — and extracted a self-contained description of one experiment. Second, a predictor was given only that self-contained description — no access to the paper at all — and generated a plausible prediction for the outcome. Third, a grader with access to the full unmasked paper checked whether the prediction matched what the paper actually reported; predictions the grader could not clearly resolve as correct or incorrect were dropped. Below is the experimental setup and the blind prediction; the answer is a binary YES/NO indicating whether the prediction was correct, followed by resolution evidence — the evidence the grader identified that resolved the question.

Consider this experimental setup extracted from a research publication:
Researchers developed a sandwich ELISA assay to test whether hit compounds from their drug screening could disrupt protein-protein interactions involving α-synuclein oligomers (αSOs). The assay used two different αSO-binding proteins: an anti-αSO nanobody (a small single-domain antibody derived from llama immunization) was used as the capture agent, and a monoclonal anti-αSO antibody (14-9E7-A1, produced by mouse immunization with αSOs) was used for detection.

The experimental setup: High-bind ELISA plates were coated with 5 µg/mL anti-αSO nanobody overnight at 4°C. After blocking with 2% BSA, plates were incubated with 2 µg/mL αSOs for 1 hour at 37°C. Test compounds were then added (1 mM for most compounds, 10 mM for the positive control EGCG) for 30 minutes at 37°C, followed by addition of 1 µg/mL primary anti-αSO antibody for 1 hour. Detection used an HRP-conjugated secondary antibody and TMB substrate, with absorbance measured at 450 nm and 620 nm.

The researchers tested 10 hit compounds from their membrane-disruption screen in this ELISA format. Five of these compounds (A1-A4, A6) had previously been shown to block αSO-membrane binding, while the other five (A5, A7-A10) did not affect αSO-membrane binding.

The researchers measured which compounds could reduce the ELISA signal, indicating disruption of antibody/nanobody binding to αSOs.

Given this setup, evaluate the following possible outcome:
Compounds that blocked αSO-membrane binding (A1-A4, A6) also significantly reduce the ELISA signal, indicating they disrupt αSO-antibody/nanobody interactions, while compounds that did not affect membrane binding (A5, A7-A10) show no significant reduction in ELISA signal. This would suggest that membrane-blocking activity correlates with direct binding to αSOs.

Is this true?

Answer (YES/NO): NO